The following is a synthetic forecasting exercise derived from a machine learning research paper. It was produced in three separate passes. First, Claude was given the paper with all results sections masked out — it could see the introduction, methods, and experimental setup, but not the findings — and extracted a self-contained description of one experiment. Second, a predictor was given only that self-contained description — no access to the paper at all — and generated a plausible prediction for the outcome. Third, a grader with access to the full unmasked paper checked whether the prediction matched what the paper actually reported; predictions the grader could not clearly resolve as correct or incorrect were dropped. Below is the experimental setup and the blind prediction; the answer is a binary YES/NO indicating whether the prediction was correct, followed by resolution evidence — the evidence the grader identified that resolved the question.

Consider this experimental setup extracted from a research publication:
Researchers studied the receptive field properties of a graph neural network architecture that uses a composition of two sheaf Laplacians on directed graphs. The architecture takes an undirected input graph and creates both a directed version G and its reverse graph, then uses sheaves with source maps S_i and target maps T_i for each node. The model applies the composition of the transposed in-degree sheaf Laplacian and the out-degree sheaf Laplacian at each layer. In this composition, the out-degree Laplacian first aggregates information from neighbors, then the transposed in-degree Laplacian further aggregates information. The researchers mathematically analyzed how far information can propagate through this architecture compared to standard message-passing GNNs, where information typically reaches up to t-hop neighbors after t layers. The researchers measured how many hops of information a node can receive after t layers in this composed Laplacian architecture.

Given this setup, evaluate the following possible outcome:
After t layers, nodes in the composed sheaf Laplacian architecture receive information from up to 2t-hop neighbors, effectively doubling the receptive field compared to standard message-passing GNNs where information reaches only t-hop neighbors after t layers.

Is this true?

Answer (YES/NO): YES